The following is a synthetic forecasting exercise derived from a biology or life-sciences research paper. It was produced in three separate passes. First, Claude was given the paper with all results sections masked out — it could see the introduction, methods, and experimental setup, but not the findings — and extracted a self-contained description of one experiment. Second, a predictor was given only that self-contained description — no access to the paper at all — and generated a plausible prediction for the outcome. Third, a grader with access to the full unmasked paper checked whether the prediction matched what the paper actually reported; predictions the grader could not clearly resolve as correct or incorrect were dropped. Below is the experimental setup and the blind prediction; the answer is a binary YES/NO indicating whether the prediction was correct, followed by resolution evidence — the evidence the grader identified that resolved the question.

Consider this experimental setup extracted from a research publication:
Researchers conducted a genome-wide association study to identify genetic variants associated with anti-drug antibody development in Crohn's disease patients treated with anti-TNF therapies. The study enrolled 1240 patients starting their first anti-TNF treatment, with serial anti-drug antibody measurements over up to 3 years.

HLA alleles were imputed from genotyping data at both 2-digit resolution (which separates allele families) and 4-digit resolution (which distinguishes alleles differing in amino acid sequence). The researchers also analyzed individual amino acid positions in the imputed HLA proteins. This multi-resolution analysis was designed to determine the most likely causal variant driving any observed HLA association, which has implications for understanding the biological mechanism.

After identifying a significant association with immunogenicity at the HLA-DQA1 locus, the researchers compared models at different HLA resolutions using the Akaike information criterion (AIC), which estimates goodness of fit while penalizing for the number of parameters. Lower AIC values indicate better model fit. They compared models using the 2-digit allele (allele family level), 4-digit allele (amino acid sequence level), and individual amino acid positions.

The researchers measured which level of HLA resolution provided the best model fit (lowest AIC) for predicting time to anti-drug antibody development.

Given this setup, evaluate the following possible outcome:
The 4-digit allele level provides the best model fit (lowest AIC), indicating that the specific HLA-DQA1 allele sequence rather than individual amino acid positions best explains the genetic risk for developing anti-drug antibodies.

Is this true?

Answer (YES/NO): NO